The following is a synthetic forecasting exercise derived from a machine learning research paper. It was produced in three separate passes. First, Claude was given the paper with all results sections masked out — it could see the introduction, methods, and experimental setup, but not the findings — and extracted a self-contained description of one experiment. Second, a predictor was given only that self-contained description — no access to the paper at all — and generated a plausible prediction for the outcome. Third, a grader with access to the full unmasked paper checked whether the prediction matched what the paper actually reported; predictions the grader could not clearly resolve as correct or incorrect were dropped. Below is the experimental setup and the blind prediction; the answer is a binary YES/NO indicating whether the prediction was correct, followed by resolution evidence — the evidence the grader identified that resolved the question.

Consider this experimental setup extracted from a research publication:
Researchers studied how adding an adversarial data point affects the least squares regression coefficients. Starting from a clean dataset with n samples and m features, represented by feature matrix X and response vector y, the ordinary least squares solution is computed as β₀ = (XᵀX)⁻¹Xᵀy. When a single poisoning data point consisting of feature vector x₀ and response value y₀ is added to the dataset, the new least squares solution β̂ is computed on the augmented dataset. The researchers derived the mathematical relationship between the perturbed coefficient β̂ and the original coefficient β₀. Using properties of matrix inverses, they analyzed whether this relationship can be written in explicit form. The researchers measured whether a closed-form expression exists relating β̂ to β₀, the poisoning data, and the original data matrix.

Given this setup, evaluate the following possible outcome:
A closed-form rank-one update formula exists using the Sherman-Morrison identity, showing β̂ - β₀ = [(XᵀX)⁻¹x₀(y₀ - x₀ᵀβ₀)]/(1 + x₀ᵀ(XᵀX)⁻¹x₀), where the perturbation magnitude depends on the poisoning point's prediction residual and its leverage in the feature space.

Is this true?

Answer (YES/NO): YES